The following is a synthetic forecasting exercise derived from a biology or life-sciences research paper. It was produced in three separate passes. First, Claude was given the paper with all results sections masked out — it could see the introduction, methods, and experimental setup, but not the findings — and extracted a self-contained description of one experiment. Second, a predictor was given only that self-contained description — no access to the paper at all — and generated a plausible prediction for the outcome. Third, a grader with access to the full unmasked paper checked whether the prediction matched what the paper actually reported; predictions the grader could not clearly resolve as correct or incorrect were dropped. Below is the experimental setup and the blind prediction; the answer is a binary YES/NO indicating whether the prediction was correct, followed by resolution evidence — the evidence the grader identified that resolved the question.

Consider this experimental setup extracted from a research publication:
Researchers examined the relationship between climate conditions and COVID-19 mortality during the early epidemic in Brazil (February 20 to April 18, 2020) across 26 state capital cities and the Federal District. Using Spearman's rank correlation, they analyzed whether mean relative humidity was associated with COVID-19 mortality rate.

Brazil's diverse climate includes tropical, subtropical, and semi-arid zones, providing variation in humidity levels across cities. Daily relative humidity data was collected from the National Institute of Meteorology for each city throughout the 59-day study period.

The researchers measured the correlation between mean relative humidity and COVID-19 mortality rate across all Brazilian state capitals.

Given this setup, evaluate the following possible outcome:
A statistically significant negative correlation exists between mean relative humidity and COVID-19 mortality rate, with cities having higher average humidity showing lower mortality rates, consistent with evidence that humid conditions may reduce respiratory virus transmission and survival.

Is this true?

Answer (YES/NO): NO